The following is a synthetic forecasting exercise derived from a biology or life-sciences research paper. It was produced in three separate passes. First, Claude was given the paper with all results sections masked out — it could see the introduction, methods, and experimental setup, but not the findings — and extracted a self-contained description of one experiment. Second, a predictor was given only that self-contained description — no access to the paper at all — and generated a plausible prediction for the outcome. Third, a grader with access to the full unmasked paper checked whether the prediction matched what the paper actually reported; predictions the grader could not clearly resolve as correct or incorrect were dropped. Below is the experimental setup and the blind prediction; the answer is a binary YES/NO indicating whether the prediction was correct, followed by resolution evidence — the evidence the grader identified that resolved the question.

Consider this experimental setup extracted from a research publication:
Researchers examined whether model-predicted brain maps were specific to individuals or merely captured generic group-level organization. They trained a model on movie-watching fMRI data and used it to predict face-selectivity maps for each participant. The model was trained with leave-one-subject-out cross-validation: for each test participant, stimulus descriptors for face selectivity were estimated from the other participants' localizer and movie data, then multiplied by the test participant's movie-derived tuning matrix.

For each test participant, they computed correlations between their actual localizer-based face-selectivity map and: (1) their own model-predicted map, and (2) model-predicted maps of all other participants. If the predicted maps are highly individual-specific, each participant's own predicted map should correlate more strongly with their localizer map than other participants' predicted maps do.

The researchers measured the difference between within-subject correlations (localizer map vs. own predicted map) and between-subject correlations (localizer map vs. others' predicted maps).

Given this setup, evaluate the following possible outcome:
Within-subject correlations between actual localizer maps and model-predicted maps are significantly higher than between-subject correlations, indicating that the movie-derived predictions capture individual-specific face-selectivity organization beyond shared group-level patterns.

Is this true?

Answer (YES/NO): YES